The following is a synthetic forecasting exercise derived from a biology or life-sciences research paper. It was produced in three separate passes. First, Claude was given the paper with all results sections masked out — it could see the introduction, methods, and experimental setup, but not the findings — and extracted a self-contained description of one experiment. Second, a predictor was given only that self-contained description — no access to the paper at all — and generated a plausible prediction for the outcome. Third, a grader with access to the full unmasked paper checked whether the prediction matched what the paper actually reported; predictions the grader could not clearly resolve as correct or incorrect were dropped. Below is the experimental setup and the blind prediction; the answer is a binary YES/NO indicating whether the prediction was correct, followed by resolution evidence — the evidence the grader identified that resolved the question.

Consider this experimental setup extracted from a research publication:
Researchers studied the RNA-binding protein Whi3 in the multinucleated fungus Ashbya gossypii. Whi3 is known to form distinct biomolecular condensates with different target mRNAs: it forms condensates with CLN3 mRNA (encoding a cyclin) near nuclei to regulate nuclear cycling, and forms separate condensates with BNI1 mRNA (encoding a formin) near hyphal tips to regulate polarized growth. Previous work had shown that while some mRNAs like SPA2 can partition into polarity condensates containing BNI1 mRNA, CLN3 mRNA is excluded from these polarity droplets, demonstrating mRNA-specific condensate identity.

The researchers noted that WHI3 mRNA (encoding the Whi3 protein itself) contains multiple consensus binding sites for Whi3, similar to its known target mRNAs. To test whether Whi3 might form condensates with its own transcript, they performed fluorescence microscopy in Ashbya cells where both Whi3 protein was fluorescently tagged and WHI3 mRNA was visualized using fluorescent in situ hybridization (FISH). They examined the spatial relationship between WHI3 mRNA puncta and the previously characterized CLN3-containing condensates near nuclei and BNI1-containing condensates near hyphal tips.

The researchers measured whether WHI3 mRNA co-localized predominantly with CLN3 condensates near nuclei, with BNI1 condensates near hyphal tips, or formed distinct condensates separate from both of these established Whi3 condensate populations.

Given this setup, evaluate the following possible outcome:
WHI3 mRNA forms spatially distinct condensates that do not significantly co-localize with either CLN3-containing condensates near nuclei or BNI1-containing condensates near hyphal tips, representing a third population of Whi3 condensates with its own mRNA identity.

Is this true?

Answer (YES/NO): YES